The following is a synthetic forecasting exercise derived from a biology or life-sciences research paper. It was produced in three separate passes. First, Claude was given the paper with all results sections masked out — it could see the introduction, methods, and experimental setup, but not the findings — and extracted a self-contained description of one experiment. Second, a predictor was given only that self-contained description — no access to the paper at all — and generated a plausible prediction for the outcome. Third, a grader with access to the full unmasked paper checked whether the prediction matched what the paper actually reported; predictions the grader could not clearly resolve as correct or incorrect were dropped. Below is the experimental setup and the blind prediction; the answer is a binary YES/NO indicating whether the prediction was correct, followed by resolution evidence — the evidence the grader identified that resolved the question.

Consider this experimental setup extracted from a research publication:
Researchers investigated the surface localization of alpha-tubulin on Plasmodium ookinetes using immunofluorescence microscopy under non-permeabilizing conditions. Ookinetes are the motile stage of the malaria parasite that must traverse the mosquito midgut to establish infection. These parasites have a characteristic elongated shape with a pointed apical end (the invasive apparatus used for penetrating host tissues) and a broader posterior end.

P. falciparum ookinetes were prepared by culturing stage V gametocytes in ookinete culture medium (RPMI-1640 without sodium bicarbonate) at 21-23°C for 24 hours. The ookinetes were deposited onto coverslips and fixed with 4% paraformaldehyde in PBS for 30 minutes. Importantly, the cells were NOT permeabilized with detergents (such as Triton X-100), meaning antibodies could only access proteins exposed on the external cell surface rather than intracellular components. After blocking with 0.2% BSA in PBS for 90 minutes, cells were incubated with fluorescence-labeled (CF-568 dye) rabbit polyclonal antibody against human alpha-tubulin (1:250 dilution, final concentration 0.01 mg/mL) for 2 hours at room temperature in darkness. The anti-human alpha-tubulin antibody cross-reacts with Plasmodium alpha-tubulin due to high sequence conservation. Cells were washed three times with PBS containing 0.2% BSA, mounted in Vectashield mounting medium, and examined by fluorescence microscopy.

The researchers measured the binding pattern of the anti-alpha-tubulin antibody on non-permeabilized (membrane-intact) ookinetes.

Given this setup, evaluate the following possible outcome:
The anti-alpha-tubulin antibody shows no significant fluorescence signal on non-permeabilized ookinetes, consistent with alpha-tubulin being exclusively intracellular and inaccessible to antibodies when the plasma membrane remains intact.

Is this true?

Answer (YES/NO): NO